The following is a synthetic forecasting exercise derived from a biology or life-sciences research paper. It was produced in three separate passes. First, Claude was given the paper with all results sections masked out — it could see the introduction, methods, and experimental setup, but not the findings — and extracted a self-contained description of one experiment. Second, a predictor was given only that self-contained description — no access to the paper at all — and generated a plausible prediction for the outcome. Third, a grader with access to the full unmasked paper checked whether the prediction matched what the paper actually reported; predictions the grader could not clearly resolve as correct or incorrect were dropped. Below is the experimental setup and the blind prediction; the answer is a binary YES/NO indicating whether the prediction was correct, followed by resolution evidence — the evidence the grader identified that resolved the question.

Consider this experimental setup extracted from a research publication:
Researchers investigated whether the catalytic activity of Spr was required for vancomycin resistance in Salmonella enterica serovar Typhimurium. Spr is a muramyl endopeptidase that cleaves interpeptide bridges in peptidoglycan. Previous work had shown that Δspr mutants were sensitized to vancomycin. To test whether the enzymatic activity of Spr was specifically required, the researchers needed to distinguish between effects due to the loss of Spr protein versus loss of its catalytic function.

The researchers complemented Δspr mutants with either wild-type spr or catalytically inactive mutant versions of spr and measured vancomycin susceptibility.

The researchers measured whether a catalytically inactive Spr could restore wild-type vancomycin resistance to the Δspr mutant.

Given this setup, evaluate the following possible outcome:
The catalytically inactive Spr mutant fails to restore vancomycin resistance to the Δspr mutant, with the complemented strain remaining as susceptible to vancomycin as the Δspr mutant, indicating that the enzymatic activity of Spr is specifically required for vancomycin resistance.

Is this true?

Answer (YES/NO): YES